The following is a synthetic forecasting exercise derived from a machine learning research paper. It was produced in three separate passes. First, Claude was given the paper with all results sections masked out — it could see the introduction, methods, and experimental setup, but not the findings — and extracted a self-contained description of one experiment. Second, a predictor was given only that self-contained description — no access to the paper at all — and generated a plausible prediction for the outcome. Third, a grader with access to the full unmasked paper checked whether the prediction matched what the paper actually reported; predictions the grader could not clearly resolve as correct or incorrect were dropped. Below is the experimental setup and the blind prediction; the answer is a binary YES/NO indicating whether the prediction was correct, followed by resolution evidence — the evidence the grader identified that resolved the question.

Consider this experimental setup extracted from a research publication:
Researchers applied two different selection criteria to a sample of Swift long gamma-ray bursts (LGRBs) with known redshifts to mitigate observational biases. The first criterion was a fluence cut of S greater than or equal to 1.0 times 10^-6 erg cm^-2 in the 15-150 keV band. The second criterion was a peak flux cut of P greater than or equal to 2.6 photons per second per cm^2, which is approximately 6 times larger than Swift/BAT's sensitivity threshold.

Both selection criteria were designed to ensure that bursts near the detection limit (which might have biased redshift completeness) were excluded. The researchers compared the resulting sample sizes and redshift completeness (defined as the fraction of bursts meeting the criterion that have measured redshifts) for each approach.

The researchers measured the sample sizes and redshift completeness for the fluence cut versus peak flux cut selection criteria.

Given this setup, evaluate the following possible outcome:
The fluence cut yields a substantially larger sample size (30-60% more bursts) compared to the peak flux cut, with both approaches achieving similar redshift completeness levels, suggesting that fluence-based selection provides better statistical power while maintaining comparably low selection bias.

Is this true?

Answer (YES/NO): NO